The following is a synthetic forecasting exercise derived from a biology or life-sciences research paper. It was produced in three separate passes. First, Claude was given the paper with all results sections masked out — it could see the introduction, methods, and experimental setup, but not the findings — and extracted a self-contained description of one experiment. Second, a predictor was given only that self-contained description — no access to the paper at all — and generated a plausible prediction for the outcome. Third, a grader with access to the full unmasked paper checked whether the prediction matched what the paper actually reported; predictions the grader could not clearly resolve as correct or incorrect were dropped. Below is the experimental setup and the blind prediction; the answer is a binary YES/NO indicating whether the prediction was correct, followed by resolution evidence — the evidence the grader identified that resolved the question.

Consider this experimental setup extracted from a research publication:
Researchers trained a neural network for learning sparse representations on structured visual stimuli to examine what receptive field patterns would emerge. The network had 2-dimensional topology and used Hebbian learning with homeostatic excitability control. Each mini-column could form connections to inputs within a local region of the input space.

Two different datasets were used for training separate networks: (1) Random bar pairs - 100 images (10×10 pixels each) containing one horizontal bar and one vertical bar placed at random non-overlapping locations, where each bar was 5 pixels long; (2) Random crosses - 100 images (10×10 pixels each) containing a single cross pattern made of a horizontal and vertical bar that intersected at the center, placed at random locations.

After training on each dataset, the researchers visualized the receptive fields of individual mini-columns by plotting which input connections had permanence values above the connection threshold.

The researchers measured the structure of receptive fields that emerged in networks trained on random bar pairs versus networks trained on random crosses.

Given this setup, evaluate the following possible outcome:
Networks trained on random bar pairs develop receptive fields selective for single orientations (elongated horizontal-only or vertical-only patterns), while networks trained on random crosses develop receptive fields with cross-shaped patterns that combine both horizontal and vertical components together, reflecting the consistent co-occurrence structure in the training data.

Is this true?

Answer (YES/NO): NO